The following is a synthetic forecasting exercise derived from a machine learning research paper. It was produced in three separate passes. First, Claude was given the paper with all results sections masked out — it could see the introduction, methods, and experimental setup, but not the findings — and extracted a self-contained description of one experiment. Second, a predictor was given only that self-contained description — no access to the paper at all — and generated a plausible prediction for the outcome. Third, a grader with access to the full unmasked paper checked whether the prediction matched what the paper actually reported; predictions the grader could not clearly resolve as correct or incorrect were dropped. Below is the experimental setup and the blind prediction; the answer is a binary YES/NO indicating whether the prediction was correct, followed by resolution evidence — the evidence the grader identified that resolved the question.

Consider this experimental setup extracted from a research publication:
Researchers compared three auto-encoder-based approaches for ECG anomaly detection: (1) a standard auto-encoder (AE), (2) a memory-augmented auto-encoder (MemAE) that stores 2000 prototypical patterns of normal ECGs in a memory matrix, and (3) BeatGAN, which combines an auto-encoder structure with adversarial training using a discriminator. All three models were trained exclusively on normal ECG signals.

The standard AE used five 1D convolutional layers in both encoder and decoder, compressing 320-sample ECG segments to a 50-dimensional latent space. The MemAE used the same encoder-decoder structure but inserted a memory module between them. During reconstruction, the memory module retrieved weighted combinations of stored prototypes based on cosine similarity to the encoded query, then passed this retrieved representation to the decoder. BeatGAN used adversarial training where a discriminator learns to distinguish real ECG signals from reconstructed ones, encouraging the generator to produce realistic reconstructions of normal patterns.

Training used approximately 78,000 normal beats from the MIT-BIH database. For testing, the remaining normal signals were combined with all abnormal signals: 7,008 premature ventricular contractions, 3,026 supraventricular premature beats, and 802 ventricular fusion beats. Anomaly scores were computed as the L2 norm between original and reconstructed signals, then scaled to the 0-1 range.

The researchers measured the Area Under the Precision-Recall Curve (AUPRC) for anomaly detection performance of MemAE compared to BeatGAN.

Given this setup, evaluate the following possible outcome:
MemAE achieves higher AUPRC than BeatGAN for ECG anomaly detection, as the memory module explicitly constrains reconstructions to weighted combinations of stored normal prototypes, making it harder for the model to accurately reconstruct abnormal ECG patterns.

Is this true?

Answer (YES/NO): NO